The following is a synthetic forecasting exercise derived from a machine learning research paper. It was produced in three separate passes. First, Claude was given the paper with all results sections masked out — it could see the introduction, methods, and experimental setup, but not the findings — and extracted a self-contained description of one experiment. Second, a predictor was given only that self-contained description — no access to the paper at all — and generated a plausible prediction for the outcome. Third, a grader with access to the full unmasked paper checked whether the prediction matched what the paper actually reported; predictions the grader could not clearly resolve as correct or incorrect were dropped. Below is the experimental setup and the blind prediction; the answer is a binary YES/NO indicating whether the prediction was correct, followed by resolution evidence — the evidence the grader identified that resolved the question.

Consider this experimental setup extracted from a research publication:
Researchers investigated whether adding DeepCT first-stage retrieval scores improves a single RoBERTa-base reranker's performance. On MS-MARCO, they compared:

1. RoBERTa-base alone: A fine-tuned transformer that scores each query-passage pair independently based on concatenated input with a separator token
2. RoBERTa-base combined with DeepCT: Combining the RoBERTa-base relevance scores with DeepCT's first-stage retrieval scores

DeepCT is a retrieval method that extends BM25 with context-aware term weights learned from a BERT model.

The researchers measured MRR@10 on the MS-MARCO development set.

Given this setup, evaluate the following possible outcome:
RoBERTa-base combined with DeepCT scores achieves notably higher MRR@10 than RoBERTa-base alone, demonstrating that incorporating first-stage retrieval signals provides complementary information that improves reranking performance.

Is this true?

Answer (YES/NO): NO